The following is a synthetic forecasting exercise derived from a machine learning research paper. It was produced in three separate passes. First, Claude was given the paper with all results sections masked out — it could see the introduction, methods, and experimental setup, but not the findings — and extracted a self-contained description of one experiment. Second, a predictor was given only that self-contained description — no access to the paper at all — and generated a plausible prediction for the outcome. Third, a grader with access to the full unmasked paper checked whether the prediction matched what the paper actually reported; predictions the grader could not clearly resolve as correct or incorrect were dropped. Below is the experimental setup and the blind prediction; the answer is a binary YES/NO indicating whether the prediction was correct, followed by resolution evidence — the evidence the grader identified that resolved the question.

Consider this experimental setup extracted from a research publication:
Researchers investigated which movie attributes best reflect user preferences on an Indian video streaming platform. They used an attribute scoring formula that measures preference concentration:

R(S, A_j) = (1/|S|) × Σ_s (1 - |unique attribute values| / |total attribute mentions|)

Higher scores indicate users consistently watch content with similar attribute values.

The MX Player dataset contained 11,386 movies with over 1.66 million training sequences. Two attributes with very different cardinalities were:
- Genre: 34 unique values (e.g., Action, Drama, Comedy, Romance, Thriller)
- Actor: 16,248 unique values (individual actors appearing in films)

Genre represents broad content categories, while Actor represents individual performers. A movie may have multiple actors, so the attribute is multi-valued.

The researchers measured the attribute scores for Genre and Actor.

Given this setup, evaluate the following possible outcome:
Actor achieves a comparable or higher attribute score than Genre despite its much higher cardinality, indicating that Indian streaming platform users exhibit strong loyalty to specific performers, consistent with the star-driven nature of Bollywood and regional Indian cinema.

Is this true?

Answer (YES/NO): NO